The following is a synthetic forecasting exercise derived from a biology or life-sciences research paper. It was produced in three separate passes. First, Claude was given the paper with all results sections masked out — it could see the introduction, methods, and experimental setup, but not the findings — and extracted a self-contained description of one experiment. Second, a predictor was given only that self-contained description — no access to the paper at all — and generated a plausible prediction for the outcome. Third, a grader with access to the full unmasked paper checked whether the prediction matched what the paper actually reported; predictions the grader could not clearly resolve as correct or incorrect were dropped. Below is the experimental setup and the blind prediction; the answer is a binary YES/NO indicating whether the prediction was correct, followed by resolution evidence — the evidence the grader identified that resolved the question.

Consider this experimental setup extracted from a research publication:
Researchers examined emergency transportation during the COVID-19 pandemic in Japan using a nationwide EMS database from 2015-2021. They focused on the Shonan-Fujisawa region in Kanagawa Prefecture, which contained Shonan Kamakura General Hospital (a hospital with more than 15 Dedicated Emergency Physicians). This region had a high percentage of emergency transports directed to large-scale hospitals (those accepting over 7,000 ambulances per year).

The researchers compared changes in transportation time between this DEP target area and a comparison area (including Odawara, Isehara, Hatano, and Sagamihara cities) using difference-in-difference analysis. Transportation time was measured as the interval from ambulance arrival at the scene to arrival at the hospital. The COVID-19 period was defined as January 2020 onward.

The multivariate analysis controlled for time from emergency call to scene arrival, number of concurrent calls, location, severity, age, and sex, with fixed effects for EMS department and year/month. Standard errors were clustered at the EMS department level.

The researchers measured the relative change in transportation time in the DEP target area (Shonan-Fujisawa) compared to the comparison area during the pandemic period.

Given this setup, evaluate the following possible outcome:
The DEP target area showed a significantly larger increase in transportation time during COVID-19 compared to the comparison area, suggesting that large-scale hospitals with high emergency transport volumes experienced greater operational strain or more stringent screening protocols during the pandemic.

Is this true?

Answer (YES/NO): NO